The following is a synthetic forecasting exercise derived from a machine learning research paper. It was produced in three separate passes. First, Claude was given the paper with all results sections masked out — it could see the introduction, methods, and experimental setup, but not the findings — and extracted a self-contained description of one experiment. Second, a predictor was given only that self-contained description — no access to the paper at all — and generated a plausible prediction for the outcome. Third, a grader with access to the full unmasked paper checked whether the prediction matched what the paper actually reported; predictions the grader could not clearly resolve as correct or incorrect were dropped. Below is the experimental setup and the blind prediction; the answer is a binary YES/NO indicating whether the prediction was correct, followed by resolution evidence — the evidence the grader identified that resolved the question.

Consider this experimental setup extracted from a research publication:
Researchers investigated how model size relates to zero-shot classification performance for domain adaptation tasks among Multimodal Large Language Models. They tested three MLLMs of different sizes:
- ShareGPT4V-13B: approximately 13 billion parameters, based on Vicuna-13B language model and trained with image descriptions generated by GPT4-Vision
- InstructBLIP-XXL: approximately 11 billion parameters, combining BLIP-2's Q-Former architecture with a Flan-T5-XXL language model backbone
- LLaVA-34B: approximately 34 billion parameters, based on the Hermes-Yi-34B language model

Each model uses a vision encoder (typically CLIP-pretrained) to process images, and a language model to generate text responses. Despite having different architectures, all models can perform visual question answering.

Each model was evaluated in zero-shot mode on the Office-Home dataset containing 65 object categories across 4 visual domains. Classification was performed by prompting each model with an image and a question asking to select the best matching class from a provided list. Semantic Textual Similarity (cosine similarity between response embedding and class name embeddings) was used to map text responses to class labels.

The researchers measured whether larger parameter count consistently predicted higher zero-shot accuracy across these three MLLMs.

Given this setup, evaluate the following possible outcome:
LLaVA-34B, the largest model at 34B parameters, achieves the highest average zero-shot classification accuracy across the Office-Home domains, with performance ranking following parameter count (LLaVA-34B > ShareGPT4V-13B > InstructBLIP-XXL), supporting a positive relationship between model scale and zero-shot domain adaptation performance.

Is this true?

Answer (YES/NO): NO